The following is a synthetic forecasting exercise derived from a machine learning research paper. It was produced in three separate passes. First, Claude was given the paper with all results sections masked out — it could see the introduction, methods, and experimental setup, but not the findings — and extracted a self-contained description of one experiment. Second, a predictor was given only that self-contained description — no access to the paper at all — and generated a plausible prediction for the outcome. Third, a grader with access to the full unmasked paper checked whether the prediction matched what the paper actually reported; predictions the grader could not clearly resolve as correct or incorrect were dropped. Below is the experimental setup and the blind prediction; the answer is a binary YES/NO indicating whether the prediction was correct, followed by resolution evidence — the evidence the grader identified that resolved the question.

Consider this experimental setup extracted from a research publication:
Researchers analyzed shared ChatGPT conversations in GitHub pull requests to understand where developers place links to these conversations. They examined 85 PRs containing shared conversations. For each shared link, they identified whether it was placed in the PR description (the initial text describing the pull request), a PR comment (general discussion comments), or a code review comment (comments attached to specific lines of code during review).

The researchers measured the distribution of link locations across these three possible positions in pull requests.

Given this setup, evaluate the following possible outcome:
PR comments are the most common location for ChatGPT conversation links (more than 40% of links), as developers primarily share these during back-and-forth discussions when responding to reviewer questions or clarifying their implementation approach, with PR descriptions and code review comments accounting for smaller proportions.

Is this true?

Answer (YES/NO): NO